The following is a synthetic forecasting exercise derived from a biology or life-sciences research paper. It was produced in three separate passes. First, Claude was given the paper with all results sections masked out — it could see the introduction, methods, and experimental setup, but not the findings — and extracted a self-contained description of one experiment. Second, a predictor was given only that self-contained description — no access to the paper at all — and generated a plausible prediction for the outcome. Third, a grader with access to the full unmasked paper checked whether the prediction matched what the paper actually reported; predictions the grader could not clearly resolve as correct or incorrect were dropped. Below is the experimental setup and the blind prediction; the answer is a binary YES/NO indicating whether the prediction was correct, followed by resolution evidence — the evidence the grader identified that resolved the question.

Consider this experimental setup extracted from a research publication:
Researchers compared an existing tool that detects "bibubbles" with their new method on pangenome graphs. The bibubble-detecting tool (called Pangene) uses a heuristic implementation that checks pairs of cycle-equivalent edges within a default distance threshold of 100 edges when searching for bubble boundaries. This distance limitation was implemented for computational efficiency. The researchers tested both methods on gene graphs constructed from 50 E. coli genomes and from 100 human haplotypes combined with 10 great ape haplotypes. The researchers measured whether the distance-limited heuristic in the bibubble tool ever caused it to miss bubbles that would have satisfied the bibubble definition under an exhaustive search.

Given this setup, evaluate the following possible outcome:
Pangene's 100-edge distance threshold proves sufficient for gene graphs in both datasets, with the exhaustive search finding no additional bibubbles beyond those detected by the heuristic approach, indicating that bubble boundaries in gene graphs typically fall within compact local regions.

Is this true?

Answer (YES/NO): NO